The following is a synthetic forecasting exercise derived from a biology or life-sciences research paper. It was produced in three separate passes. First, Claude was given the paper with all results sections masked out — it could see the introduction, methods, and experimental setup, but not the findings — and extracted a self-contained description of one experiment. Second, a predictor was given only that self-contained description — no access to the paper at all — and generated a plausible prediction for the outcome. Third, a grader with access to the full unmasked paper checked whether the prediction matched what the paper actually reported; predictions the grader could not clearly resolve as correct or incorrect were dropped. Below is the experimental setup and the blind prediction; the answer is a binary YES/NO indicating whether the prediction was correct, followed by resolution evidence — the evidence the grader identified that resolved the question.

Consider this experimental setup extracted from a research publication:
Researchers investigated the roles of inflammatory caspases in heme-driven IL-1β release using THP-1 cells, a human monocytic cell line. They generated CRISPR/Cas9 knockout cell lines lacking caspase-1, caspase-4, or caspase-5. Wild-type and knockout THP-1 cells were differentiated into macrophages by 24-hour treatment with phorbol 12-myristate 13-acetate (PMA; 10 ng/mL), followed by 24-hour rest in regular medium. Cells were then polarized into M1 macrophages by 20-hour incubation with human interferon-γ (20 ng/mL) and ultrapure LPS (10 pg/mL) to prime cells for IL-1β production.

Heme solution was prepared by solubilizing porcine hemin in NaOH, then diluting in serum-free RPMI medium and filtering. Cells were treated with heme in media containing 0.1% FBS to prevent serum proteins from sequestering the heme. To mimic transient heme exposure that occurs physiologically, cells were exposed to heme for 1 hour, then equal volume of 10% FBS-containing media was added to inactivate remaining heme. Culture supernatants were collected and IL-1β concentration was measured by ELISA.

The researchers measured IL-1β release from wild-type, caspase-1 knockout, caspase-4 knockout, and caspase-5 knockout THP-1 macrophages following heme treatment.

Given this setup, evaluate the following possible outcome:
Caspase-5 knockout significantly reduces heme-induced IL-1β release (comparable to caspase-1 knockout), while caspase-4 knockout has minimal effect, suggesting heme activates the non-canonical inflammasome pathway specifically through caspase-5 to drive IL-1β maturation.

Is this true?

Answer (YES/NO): NO